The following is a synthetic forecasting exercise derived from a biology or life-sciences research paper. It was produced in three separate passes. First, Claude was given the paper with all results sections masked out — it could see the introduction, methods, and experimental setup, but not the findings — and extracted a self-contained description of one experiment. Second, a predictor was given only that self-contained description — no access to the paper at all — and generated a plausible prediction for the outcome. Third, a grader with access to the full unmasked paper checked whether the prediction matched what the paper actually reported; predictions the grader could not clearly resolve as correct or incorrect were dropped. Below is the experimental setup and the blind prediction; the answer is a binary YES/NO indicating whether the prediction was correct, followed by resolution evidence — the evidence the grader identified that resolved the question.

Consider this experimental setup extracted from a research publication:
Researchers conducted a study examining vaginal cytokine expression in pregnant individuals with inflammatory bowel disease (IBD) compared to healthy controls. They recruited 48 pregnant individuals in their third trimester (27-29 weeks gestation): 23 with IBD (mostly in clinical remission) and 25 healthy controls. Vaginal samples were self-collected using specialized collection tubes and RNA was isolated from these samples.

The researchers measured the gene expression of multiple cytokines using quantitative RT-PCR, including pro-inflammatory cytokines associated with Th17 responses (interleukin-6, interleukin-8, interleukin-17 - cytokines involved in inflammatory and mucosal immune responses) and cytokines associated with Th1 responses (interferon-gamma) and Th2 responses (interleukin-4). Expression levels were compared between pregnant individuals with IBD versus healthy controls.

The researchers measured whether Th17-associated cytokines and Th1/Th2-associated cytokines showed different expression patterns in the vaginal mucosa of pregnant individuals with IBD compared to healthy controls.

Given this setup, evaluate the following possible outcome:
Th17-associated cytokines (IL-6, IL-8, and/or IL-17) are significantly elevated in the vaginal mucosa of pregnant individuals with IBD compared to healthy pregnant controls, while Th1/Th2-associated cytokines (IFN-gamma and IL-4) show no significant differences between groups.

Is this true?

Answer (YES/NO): NO